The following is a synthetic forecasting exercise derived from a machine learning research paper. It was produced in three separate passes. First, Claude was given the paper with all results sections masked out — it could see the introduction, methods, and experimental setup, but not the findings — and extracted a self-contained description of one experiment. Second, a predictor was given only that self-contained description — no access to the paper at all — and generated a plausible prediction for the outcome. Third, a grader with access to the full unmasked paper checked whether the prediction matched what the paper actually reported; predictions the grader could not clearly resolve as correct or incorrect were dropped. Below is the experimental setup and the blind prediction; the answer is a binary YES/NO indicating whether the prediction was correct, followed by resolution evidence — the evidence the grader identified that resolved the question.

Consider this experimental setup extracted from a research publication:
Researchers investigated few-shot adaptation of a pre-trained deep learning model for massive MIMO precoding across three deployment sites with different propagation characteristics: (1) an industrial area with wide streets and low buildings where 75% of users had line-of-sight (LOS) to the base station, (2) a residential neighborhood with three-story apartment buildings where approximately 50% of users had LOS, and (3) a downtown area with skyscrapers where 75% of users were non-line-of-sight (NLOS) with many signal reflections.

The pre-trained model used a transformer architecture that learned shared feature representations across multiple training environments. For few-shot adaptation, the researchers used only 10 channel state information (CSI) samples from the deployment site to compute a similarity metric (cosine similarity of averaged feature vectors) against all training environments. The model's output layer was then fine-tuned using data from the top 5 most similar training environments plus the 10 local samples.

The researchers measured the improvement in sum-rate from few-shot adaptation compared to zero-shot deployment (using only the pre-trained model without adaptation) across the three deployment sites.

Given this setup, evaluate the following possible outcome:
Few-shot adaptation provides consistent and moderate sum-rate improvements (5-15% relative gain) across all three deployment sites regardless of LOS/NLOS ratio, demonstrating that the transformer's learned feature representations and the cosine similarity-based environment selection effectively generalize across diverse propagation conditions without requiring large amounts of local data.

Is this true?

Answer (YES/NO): NO